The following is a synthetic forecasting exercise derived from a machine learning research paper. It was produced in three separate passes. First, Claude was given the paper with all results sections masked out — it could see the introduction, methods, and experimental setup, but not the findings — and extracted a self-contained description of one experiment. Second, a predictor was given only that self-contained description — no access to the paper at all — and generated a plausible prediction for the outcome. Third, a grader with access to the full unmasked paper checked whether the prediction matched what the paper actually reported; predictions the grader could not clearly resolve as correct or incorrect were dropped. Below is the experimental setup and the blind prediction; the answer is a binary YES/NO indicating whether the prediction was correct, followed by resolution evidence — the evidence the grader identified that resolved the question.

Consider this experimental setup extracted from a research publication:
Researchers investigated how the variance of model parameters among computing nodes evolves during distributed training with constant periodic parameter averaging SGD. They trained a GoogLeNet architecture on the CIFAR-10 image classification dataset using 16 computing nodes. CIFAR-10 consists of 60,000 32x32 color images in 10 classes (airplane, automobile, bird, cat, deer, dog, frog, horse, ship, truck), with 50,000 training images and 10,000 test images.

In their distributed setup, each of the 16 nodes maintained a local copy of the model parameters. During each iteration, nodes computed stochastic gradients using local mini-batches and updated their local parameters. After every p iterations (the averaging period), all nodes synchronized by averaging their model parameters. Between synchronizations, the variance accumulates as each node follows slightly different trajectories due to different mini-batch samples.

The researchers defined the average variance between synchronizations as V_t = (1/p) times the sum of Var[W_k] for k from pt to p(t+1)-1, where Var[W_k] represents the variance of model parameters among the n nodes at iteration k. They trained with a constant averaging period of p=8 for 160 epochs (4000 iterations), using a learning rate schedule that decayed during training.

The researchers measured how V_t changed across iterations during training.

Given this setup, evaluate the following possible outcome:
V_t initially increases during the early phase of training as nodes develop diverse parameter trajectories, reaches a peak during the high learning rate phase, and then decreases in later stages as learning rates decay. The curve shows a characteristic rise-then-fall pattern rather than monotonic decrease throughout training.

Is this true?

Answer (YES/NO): NO